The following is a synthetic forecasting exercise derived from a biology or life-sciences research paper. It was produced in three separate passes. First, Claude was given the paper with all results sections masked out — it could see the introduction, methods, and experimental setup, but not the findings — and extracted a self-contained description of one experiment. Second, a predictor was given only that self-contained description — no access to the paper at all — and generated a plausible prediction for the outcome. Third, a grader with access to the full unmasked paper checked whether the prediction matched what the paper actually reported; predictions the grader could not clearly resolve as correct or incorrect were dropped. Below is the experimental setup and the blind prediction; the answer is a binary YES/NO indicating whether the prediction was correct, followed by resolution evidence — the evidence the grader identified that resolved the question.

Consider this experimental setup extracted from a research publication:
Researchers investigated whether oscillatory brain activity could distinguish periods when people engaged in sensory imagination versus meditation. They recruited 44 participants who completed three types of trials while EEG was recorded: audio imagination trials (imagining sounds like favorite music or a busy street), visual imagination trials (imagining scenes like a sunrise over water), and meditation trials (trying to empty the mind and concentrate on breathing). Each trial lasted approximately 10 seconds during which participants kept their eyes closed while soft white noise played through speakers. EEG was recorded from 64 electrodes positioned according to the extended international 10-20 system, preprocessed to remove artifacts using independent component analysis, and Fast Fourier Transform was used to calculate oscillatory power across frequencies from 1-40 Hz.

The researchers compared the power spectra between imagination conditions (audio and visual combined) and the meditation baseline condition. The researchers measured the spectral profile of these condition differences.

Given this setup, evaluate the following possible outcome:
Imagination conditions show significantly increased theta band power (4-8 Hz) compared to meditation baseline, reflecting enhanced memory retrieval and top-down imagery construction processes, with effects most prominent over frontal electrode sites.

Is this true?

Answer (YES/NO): NO